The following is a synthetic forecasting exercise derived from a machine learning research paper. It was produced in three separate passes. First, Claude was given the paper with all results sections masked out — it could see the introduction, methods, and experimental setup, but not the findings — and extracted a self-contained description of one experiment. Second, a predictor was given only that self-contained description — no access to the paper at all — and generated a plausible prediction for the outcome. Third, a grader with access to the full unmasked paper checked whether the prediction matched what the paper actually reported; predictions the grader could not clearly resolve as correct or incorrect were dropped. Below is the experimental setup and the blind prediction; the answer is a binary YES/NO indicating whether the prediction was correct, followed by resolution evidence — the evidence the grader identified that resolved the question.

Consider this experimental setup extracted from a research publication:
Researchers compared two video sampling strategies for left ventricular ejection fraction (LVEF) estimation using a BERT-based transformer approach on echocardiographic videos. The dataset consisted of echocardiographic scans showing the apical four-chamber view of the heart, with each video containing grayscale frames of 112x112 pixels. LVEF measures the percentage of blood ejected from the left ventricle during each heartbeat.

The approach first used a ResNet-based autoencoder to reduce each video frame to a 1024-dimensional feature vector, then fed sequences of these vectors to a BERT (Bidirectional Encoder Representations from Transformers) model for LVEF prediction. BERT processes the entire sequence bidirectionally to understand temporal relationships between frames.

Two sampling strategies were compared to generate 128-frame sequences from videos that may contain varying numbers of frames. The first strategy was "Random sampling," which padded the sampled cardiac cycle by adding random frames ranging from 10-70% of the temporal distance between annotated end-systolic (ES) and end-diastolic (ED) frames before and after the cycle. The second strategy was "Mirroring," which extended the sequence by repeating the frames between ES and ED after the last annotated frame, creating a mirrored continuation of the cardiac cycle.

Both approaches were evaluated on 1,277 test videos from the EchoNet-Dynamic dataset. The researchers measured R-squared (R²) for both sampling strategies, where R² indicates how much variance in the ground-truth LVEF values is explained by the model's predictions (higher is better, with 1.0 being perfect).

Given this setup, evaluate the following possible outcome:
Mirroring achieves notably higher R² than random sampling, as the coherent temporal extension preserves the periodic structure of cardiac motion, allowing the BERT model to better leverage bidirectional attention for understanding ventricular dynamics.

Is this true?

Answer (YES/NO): NO